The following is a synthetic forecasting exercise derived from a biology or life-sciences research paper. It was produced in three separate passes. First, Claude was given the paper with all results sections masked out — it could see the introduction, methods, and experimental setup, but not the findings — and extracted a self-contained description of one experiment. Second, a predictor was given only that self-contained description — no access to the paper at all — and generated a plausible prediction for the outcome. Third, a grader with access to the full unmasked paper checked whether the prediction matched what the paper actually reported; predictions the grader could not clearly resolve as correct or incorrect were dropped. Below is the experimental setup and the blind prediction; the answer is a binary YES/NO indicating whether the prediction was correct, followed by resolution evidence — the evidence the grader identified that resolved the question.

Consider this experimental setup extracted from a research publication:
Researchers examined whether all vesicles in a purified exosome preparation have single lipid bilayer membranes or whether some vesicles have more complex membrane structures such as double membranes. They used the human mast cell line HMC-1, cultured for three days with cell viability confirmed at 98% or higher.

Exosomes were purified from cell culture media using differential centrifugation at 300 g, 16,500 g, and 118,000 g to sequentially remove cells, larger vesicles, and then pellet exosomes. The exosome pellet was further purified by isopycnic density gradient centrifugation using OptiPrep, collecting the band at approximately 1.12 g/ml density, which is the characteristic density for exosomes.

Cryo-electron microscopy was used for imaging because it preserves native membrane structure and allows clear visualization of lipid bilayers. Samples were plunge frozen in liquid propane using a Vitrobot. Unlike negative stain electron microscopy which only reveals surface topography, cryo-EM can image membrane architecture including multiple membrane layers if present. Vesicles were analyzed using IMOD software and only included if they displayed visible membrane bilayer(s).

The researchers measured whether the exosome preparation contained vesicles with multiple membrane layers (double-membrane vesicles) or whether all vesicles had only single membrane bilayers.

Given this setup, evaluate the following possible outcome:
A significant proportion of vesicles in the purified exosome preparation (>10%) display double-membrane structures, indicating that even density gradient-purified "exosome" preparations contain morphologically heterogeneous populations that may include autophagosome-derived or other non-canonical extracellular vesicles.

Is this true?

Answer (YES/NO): NO